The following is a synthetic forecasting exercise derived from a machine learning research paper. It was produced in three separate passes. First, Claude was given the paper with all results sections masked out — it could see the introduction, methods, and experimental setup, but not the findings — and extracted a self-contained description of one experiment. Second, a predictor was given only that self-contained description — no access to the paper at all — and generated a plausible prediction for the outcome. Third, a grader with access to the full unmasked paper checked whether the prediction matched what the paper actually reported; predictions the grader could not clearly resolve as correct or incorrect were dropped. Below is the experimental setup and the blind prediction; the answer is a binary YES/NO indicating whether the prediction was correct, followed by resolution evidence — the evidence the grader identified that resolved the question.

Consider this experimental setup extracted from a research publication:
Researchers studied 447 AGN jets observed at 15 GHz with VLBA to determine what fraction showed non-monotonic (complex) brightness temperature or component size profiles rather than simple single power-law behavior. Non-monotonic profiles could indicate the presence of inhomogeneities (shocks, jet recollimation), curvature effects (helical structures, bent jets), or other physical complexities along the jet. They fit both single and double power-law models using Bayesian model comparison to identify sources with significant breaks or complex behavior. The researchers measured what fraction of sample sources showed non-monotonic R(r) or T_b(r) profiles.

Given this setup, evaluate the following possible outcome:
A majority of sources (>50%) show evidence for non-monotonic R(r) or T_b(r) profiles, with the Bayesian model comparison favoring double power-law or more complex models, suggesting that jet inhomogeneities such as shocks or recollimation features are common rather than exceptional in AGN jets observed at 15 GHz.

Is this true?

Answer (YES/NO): YES